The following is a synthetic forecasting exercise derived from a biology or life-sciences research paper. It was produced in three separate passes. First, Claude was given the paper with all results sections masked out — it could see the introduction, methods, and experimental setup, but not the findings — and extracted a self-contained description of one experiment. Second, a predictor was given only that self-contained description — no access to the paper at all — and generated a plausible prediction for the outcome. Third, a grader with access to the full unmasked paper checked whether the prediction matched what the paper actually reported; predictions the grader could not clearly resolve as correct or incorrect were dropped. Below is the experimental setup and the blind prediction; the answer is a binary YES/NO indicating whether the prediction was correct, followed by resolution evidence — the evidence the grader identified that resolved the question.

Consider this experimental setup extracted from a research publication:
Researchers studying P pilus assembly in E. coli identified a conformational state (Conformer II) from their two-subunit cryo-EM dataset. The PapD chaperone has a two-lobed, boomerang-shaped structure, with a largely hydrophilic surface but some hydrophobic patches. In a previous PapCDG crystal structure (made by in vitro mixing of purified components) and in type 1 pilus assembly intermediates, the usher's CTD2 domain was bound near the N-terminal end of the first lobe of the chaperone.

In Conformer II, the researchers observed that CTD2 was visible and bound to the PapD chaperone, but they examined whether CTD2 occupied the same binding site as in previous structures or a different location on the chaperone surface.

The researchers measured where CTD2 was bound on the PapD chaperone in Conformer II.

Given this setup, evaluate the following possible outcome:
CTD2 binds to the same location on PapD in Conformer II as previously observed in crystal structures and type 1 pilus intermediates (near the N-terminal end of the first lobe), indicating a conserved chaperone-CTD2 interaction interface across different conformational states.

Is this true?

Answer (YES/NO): NO